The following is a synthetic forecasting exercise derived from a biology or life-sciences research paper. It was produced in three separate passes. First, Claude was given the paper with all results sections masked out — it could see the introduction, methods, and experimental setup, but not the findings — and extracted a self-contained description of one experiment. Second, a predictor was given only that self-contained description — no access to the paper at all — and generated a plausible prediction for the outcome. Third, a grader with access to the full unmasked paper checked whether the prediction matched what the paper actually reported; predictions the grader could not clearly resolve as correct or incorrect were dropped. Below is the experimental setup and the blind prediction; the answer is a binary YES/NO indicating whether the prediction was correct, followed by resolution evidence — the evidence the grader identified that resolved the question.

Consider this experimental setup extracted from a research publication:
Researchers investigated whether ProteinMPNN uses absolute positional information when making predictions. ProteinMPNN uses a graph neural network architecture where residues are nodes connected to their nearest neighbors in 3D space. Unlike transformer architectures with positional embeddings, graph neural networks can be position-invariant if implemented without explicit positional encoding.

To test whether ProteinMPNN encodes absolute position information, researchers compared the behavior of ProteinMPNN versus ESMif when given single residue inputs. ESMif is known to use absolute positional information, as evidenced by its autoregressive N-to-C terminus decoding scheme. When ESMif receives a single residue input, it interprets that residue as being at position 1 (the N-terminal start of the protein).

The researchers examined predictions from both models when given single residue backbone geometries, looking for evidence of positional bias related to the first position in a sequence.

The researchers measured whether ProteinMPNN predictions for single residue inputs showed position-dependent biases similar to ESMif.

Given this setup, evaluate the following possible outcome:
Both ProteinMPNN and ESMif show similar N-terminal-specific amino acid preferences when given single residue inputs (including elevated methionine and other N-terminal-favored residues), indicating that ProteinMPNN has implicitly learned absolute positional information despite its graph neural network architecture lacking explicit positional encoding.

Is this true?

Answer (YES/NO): NO